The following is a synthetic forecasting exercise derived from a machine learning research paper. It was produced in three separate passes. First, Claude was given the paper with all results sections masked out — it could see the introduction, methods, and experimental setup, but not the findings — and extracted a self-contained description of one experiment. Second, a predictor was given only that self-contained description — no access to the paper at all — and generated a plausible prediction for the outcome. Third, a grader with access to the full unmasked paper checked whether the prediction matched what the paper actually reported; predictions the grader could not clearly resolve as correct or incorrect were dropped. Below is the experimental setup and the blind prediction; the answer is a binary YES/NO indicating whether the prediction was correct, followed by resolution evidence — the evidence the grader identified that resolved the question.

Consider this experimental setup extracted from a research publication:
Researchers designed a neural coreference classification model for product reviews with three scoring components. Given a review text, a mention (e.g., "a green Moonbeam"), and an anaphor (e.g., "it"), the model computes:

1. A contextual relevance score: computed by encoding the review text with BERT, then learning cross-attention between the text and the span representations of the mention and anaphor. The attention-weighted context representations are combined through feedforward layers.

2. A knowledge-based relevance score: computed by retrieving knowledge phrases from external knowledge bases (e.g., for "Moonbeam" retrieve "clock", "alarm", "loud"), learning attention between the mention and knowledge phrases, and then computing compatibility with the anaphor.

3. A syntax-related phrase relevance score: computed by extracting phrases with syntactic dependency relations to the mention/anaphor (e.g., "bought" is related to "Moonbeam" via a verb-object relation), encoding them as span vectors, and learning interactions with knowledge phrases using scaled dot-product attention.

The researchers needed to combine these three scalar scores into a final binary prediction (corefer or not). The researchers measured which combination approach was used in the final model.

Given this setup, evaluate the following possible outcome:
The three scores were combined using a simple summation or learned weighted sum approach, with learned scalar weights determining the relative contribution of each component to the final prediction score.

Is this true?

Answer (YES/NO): NO